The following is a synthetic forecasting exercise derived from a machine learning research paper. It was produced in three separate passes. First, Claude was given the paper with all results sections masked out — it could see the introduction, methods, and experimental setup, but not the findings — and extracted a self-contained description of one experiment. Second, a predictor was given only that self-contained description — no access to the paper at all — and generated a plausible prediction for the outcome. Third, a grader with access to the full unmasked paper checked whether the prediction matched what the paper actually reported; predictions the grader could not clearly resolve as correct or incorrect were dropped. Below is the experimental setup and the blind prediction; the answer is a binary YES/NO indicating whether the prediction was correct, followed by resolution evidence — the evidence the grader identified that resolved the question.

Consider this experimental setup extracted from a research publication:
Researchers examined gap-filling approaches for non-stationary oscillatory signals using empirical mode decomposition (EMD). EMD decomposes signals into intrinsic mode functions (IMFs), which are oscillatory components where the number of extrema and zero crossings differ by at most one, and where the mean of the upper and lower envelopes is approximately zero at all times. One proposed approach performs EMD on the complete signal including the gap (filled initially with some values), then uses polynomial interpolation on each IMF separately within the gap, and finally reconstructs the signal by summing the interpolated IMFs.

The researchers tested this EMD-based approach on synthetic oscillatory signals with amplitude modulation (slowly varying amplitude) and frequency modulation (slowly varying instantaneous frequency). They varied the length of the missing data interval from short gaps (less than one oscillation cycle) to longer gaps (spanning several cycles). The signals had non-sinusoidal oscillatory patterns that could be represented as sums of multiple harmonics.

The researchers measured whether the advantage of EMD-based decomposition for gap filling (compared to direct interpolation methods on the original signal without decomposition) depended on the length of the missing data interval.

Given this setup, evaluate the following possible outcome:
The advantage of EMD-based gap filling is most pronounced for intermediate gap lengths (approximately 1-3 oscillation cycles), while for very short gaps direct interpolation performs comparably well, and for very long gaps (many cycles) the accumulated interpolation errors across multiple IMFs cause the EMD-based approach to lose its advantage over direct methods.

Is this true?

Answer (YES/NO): NO